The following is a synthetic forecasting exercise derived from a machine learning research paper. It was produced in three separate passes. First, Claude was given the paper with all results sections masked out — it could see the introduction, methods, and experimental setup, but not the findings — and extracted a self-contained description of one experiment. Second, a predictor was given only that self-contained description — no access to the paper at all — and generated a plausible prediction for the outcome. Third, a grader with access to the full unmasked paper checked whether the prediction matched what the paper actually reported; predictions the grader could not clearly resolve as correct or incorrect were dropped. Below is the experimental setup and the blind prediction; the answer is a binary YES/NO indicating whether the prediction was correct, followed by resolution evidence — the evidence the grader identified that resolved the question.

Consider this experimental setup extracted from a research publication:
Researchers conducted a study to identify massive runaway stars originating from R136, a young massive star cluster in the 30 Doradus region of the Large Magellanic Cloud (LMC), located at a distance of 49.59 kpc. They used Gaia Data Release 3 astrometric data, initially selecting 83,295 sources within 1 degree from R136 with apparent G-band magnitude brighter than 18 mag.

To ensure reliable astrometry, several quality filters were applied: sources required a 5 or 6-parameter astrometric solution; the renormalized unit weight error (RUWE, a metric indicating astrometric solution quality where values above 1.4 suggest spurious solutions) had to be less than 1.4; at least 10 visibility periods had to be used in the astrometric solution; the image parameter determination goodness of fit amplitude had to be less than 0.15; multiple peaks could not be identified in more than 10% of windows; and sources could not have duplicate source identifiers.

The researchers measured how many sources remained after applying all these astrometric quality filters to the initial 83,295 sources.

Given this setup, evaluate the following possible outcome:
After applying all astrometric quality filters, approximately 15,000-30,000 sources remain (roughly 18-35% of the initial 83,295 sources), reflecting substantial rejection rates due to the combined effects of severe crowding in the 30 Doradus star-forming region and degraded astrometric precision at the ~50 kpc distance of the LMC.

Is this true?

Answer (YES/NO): NO